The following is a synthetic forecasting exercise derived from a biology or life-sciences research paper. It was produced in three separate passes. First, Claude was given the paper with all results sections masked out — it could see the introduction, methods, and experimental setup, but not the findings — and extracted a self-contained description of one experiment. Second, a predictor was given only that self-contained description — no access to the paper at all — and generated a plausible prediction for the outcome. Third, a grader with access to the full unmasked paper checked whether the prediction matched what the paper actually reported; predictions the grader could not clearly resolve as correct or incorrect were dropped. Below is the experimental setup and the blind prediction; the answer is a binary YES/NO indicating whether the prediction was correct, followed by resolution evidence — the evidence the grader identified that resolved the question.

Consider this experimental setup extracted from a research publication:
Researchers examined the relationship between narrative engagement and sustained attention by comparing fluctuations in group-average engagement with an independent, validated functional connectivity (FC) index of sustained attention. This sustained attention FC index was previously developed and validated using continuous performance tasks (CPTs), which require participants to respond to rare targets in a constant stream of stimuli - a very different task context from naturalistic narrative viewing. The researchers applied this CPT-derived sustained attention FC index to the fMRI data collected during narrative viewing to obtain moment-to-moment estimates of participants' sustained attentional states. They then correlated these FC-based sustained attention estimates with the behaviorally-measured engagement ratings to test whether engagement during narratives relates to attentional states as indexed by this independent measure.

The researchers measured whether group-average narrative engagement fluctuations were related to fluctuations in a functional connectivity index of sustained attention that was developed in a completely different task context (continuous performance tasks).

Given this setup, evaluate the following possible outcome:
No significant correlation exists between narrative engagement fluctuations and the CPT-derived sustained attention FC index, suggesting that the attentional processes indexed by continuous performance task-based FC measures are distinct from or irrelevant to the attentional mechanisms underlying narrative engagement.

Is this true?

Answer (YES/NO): NO